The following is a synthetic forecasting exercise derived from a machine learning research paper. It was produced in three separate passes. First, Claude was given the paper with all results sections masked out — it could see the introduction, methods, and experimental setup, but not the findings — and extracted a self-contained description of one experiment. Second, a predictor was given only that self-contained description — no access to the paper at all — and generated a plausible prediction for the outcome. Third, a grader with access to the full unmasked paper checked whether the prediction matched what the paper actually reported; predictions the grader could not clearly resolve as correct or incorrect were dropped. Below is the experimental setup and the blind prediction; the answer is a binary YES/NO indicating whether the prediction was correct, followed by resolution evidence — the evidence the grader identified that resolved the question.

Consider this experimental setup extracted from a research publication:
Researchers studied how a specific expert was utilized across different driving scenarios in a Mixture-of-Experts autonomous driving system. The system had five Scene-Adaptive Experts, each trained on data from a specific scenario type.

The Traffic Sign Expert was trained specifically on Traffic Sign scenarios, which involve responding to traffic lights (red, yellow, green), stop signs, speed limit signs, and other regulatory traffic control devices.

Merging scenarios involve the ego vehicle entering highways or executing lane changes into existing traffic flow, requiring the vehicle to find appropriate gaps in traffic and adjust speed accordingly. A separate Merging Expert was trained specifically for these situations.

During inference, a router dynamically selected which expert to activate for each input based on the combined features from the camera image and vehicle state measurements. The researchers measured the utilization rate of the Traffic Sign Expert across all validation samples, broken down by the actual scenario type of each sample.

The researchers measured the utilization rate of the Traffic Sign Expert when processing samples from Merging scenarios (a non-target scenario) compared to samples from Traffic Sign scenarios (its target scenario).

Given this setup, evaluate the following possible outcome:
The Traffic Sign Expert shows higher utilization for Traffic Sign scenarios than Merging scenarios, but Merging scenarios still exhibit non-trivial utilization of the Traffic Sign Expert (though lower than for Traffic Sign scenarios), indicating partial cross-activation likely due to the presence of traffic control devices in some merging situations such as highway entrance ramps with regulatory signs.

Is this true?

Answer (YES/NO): YES